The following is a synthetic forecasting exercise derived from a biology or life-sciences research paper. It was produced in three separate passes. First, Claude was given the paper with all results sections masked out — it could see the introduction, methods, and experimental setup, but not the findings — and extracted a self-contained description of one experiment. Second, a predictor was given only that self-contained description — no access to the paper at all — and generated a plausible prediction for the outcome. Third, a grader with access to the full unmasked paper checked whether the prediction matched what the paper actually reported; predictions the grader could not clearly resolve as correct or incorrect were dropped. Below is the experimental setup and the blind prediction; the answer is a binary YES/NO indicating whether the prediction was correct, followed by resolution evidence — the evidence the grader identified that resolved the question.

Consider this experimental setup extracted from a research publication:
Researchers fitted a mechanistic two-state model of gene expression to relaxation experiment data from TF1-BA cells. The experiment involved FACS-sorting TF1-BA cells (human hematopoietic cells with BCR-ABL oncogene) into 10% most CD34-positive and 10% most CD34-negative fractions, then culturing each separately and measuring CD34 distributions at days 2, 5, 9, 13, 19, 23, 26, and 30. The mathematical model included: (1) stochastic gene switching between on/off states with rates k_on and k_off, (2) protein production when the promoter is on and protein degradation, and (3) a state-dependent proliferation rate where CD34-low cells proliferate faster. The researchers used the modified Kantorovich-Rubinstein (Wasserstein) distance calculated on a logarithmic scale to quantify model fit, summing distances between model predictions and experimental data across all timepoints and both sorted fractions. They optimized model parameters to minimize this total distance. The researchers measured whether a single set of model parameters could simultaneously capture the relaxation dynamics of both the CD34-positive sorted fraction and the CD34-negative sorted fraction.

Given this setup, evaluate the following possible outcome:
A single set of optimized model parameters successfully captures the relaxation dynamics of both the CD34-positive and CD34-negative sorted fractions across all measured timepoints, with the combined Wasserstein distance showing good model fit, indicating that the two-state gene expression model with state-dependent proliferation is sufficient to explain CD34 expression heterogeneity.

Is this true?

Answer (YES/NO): YES